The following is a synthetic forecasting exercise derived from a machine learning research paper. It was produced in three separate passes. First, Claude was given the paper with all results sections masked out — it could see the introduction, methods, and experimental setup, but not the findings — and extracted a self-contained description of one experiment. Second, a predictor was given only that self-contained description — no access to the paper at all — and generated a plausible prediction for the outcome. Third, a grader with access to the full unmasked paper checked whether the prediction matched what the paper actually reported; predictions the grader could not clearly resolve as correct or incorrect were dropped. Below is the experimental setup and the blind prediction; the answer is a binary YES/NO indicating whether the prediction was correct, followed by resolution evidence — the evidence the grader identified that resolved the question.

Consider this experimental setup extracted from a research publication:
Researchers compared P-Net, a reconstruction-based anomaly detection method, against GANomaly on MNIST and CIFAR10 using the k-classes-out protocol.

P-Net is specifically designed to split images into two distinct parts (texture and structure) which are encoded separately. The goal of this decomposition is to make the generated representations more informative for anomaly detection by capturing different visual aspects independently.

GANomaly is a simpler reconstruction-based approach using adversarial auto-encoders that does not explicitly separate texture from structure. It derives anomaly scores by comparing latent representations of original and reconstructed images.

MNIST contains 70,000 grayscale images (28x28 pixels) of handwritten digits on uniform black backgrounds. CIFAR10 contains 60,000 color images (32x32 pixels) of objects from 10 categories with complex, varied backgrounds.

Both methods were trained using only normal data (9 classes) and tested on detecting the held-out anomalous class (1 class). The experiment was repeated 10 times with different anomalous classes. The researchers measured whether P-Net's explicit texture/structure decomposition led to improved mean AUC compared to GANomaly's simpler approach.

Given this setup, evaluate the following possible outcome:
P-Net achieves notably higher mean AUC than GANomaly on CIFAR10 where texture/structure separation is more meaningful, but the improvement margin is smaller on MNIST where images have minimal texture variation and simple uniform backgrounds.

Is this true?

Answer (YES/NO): NO